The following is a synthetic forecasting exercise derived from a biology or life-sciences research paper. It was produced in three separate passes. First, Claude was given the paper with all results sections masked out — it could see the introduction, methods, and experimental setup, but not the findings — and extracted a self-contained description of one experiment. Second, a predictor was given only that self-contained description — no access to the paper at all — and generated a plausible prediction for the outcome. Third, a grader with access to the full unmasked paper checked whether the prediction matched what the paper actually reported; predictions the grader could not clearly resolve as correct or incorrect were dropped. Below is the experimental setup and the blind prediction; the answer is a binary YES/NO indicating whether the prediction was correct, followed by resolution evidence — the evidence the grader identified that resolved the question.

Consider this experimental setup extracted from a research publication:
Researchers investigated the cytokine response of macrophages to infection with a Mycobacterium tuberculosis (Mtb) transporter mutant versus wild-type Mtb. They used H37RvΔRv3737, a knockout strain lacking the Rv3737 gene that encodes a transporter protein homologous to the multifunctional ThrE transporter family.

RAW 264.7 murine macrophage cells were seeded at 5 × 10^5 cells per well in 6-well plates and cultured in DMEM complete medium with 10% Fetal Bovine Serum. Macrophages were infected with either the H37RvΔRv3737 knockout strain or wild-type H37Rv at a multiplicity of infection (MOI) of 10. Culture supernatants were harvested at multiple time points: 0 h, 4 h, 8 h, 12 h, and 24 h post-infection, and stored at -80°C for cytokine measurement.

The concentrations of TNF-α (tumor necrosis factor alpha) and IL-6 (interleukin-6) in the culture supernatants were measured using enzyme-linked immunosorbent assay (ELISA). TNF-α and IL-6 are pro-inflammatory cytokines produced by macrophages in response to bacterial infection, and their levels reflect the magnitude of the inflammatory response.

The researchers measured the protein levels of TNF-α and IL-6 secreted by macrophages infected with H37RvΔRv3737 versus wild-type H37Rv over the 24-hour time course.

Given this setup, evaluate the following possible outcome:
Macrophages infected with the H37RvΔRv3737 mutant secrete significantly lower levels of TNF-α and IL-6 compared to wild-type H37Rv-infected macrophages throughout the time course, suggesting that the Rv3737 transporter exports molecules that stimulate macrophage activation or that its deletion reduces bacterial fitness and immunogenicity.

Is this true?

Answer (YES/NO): NO